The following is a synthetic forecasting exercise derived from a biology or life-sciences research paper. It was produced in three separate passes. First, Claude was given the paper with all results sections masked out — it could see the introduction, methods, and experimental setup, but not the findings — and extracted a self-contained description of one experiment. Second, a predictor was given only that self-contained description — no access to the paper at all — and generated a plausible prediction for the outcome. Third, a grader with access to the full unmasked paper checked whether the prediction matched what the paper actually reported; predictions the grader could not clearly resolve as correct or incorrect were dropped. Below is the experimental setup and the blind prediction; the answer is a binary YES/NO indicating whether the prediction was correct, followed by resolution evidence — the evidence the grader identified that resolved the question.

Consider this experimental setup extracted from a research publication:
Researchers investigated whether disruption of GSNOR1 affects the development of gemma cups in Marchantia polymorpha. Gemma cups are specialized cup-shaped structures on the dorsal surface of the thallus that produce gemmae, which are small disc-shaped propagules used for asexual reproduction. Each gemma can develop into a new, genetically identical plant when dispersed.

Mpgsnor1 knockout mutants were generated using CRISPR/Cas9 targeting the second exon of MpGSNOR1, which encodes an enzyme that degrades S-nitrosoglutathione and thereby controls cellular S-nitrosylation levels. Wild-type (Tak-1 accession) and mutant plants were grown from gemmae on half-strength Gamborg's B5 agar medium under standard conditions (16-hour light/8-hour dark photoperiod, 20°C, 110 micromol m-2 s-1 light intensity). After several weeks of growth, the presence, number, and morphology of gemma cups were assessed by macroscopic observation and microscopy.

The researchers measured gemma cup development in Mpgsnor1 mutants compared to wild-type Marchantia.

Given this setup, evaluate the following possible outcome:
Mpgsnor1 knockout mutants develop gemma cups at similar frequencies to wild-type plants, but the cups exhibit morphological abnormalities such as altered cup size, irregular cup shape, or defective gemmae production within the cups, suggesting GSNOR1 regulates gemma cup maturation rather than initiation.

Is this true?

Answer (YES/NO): NO